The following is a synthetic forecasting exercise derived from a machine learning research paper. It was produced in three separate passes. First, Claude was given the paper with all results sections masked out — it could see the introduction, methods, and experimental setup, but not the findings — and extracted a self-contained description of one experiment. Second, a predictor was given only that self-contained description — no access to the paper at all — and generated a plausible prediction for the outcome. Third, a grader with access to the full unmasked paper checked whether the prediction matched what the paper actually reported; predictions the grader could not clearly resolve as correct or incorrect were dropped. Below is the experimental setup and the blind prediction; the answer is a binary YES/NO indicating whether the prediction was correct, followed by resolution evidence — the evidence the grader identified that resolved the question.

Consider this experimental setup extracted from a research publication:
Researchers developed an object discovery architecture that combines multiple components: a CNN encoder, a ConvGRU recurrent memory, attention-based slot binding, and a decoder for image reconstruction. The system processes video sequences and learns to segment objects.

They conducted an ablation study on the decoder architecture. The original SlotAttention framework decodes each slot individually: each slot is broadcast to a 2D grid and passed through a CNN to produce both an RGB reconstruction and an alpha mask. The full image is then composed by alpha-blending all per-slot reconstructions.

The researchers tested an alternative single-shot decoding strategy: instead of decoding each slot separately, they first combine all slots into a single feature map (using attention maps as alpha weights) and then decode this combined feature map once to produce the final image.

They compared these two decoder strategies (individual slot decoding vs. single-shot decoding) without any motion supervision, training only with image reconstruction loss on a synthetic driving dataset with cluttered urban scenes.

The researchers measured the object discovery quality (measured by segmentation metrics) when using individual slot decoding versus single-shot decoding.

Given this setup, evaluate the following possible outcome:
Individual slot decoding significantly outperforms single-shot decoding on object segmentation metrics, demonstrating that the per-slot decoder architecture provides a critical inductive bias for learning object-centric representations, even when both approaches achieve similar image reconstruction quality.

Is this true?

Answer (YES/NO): YES